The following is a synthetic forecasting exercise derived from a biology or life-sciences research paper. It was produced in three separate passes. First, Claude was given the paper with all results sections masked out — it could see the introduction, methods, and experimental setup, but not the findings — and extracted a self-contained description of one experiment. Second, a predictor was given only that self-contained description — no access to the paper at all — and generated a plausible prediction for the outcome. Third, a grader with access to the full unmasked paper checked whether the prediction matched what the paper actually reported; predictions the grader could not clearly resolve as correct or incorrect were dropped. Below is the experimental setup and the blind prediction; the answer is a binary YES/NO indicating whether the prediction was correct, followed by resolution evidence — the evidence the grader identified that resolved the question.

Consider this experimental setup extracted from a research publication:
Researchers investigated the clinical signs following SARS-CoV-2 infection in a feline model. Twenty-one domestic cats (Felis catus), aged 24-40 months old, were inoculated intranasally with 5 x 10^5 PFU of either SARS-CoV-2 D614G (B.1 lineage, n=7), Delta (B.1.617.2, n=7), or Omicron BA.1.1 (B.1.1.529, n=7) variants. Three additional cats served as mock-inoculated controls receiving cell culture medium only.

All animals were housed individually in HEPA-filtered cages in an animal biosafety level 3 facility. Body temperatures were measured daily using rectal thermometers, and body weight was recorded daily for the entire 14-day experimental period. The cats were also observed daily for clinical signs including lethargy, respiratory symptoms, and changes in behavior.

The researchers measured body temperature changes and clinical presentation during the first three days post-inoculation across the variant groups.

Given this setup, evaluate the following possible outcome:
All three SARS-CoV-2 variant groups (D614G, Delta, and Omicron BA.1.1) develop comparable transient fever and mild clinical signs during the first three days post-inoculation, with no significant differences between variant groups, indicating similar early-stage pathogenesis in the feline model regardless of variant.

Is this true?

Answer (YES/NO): NO